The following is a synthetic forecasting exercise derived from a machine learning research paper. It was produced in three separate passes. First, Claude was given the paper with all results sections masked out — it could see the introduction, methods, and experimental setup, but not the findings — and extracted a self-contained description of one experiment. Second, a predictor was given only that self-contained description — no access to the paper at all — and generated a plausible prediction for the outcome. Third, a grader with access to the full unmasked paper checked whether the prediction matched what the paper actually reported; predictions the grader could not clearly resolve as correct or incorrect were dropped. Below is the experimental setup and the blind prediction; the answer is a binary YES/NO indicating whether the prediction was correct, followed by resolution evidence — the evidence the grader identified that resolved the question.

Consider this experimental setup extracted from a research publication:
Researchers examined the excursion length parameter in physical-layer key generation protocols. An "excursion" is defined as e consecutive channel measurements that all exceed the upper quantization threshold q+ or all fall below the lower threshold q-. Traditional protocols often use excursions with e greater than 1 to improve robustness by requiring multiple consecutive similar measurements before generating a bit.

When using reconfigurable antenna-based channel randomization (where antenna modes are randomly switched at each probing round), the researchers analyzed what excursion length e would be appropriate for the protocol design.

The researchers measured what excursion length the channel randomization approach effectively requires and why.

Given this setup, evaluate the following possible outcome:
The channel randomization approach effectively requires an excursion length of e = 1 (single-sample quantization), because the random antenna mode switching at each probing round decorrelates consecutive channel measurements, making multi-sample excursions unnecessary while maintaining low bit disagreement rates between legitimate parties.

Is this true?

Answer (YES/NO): NO